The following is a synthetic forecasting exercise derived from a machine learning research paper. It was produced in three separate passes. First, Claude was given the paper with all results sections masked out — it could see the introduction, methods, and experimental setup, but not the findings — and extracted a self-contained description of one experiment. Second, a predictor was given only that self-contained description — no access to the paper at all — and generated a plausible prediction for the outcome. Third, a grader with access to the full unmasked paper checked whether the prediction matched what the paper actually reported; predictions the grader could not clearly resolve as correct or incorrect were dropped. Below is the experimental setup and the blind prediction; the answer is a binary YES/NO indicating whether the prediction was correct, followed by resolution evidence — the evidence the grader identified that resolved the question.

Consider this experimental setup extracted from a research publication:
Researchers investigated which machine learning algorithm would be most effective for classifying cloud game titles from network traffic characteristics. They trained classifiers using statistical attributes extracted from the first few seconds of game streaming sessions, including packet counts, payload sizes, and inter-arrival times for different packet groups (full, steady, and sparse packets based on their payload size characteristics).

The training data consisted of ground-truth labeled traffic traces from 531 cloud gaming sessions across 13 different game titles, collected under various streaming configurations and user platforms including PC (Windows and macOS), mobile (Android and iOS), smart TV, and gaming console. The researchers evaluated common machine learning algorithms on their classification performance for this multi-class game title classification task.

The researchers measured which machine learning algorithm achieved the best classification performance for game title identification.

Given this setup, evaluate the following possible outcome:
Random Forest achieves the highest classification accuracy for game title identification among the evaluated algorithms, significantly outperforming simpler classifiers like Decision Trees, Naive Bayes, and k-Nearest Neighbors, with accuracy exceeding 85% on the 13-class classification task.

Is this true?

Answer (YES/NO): NO